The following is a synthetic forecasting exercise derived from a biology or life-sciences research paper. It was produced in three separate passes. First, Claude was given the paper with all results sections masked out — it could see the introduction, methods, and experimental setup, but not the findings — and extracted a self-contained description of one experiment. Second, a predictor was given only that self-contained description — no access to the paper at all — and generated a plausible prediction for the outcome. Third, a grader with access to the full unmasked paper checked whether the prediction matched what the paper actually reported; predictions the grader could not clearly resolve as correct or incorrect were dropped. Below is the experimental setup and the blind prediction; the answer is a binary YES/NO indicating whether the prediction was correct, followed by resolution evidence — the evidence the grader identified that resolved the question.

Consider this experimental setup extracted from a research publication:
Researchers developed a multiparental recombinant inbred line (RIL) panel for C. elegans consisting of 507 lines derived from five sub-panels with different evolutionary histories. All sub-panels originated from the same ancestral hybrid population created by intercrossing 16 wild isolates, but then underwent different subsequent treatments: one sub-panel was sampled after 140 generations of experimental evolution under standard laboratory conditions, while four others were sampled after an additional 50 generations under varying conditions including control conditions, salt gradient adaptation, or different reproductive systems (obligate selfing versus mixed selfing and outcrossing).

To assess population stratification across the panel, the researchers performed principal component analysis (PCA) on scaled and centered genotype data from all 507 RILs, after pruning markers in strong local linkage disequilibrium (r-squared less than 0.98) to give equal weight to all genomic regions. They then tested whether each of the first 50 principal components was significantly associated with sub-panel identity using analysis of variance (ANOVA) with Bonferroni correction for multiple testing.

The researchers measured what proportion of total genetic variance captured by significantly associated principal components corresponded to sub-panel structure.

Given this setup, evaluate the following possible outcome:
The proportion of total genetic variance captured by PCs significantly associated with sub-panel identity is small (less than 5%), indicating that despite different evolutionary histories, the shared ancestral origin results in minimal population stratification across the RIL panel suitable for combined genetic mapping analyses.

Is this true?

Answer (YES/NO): YES